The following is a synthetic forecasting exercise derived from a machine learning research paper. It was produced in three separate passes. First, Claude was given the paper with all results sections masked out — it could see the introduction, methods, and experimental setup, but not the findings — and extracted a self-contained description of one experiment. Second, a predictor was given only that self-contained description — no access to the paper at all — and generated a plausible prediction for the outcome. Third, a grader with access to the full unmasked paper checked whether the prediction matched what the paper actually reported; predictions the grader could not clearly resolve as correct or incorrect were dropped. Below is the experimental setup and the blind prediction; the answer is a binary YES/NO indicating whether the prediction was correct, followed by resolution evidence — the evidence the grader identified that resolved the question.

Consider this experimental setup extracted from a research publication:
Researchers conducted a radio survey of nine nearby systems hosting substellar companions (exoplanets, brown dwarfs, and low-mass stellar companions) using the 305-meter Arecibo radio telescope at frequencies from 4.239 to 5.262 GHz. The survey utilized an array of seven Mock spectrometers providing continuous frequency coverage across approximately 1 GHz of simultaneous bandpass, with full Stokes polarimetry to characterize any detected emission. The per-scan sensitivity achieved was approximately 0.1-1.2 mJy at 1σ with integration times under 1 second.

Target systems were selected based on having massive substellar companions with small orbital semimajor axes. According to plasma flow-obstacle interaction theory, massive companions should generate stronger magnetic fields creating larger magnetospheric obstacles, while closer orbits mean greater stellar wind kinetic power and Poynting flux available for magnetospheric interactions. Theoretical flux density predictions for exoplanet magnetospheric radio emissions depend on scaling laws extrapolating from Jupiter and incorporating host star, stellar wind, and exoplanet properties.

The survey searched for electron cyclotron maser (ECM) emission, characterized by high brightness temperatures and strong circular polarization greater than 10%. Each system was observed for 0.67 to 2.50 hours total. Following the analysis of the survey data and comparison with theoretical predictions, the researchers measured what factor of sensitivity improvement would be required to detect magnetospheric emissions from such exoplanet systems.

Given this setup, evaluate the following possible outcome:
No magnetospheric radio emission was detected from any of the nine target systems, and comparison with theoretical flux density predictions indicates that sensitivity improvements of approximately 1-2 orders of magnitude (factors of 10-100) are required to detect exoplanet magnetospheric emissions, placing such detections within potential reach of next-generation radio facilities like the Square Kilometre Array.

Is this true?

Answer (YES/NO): NO